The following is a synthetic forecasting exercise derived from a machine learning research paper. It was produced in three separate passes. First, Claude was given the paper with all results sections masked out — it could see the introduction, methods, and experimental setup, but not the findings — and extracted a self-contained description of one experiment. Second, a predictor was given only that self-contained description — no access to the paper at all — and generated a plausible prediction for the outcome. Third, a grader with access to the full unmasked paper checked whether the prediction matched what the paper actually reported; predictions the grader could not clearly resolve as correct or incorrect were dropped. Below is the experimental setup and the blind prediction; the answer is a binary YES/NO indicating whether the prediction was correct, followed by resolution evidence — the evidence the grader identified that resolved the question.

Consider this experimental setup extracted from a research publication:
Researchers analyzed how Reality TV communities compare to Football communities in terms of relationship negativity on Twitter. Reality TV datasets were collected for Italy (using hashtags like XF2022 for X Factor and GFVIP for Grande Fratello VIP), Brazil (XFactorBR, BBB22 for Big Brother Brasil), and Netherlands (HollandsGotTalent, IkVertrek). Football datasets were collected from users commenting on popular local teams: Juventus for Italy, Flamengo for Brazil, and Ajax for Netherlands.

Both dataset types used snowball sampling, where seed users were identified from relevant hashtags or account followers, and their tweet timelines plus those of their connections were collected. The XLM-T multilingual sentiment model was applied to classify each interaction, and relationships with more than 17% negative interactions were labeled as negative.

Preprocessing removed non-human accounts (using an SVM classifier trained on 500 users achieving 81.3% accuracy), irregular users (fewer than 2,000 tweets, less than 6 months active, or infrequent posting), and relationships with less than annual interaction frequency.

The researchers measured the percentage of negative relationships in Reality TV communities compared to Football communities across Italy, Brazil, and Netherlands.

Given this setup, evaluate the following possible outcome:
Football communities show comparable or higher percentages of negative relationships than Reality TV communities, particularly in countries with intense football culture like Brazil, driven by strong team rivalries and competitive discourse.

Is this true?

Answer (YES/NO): NO